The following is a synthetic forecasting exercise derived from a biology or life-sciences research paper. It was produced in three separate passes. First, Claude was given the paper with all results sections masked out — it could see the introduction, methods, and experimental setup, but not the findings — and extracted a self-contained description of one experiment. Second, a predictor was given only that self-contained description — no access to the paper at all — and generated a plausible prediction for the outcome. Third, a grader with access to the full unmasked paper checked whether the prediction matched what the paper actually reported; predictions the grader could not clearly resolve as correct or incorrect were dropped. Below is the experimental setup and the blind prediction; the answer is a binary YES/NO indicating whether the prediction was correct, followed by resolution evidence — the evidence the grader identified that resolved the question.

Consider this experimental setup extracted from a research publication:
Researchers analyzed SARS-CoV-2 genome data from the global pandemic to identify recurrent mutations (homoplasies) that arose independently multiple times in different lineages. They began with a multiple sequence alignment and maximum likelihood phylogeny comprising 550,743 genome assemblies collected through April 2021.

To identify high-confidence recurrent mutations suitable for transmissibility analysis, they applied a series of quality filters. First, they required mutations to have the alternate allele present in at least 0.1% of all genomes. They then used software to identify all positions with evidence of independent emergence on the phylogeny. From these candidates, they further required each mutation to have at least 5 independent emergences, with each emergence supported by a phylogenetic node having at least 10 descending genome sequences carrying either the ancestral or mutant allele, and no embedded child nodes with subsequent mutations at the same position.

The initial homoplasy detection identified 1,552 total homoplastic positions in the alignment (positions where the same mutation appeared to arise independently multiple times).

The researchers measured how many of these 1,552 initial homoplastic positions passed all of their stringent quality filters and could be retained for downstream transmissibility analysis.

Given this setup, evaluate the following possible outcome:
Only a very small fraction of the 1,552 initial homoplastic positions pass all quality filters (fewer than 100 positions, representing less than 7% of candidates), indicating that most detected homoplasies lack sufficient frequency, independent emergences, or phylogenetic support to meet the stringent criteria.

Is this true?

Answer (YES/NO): NO